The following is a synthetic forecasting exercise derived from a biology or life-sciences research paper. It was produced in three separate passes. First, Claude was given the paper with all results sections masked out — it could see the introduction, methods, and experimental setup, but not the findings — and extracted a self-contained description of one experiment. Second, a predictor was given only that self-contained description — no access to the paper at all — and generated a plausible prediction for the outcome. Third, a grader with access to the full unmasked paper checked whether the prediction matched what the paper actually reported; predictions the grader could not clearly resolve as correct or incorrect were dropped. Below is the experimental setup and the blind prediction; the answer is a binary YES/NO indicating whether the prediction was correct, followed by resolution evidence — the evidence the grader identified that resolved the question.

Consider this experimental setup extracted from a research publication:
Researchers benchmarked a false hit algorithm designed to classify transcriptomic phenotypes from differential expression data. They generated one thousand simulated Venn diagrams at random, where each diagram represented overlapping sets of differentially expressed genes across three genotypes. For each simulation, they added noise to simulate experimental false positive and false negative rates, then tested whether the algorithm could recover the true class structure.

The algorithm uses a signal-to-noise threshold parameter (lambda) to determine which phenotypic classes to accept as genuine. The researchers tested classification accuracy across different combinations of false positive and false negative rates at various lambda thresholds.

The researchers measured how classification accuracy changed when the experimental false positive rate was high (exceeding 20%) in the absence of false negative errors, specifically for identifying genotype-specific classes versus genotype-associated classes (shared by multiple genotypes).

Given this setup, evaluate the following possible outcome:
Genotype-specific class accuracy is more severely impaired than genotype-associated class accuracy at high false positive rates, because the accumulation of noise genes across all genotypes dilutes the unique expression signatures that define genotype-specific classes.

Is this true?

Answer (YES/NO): YES